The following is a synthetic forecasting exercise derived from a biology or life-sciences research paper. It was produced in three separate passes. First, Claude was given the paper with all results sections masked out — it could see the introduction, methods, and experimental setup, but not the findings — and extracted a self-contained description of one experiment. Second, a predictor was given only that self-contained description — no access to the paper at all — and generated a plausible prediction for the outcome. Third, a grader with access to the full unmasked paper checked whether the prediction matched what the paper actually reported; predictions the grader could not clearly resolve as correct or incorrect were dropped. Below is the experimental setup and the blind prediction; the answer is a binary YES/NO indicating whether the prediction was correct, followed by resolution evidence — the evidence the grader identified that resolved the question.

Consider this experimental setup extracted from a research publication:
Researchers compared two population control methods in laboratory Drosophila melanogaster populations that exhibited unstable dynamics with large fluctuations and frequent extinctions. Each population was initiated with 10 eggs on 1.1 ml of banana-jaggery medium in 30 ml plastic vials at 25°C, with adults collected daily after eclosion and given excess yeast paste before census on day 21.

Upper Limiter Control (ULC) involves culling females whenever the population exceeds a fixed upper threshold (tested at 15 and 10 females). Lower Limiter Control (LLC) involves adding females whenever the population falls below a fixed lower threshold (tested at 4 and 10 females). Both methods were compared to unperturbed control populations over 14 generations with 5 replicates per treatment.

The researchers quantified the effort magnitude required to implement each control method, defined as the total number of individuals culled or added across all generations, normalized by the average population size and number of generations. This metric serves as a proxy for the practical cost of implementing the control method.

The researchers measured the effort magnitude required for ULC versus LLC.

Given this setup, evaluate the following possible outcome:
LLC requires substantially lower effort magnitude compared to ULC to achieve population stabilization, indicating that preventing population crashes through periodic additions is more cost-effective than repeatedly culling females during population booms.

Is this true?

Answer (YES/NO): YES